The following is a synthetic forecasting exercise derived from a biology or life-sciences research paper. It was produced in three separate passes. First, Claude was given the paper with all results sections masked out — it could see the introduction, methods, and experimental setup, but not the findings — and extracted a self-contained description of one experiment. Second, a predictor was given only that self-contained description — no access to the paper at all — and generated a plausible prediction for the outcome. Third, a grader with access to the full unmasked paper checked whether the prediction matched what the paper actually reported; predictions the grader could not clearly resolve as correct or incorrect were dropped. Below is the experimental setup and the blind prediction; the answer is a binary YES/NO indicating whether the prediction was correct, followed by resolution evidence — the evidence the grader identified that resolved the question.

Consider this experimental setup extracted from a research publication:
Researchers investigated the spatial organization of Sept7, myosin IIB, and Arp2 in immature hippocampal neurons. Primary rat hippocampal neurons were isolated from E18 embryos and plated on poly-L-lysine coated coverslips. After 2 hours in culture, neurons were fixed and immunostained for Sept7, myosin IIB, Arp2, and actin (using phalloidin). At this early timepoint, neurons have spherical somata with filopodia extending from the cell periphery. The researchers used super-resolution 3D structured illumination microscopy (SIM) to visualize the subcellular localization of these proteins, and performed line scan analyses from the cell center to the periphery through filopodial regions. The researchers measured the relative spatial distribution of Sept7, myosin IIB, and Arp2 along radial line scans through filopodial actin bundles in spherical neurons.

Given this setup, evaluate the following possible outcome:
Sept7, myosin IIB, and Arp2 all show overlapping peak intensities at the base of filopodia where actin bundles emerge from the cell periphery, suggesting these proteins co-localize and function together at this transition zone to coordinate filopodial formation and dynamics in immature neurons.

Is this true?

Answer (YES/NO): NO